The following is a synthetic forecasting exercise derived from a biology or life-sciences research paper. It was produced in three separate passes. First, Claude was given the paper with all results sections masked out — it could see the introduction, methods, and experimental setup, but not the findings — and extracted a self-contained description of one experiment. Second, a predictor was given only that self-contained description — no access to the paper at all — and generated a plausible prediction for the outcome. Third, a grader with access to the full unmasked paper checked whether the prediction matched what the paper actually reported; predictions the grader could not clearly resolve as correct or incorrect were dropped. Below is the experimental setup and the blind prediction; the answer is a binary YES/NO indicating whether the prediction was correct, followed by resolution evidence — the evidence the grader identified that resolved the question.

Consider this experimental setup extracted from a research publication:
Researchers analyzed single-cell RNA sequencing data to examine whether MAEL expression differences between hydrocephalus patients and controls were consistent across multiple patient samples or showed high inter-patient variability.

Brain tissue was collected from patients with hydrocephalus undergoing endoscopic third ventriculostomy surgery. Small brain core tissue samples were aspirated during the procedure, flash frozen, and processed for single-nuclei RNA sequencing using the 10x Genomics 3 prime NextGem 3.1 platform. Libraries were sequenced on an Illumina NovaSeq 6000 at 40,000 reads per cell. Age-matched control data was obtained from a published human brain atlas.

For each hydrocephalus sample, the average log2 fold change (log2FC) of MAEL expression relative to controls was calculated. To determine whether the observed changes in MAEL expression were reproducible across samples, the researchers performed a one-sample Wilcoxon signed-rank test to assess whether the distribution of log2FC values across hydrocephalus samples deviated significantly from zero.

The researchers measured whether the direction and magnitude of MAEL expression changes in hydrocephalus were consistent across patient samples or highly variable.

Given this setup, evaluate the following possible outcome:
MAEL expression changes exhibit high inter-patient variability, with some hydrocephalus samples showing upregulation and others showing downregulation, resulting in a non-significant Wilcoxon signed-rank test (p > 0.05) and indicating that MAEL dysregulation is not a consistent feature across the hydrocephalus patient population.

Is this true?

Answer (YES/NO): NO